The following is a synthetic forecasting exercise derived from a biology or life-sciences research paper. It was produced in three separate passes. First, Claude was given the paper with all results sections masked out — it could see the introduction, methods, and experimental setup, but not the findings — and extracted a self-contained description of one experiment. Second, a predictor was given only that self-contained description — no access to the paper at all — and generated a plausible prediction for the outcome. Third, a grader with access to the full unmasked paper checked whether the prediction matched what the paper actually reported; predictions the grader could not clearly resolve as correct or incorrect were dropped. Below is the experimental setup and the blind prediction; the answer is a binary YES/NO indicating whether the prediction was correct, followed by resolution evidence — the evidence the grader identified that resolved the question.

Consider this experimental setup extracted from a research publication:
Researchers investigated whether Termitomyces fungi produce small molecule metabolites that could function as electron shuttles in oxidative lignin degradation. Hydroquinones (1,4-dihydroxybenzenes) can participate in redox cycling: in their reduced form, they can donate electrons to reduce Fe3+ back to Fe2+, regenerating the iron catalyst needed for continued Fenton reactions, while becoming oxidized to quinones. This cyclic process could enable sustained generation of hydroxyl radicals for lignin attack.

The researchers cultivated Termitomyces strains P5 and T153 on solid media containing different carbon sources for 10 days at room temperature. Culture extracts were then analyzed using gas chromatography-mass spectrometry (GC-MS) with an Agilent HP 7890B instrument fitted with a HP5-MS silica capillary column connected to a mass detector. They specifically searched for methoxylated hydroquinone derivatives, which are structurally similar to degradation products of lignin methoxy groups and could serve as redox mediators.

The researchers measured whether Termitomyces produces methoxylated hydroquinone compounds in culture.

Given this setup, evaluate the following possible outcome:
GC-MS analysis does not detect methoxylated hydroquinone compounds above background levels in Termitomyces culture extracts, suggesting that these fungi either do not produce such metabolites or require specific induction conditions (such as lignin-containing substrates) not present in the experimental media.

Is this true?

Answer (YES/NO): NO